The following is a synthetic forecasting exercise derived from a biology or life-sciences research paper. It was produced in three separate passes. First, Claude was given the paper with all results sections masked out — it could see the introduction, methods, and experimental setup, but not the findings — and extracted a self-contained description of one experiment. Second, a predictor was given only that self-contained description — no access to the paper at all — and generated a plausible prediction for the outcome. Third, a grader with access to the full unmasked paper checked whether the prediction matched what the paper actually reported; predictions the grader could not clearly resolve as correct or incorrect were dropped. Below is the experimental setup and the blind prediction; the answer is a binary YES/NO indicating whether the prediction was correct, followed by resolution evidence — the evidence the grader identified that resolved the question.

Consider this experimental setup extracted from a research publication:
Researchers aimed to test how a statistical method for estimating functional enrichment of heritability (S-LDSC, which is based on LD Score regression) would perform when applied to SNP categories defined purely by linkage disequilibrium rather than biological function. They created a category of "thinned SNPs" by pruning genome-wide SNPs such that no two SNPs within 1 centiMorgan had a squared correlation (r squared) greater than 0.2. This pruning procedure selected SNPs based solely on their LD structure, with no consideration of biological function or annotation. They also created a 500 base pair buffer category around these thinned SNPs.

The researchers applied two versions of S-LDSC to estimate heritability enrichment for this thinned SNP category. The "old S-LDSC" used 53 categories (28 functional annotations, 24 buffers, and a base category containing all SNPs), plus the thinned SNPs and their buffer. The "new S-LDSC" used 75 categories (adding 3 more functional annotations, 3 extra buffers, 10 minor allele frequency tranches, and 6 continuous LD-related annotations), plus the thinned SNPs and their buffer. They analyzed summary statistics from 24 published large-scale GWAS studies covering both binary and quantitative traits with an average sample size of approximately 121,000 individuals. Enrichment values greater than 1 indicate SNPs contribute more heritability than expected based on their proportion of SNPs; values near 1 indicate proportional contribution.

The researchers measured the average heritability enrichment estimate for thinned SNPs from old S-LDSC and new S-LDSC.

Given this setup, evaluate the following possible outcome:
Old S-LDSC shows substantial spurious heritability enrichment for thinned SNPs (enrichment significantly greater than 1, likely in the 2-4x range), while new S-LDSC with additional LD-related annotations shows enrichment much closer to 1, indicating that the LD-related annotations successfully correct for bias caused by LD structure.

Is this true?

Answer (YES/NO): NO